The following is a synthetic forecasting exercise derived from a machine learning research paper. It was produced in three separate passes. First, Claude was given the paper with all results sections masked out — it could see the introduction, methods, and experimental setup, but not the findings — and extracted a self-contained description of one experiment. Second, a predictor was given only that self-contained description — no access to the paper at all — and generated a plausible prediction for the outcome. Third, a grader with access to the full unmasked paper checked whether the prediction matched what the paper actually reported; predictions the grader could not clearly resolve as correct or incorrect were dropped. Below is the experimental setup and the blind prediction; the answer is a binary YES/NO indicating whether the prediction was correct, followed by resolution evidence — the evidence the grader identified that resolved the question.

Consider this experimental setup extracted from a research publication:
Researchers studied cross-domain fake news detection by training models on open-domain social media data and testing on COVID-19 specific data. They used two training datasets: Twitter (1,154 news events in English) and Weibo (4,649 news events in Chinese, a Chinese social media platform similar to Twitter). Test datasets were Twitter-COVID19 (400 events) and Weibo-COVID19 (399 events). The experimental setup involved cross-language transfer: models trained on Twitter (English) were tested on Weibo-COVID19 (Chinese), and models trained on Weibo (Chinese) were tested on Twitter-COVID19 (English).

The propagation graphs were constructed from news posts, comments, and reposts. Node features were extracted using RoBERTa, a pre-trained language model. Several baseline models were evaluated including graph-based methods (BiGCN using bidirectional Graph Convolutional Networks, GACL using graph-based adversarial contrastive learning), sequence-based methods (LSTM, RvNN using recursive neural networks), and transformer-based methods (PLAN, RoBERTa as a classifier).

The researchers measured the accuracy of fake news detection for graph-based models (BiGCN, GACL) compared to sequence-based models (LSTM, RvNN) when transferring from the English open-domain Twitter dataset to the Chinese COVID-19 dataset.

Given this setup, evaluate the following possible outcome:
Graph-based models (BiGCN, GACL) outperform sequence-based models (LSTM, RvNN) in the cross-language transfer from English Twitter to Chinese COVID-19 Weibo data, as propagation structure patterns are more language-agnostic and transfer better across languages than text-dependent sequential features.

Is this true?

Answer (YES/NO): YES